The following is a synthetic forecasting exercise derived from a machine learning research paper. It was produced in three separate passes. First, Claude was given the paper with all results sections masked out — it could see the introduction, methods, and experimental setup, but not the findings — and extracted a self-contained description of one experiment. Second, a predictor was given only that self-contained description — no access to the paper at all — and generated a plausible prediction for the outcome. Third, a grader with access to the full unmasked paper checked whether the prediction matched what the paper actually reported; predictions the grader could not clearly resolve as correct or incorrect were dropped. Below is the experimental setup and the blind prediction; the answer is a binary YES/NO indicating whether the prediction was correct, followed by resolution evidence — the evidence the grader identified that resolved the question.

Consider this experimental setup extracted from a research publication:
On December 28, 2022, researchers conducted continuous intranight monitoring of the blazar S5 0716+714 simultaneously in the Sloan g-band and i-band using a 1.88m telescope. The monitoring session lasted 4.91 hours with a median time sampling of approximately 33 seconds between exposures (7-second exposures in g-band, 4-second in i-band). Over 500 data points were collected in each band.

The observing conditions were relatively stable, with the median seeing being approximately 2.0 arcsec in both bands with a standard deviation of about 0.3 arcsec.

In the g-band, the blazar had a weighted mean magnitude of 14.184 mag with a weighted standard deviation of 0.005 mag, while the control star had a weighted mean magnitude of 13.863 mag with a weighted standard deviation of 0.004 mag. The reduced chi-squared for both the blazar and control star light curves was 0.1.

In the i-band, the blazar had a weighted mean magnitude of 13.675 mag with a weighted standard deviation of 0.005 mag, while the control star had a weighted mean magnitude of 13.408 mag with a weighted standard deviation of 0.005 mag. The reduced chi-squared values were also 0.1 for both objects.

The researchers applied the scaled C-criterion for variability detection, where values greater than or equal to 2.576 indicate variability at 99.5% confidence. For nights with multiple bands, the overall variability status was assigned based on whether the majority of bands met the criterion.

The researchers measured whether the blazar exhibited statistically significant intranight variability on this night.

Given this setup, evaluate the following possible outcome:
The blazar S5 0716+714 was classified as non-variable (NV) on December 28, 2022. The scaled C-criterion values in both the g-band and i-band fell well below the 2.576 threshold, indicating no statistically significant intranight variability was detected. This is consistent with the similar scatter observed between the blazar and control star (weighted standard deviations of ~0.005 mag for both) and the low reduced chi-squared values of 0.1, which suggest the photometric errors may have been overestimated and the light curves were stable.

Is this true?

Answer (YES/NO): YES